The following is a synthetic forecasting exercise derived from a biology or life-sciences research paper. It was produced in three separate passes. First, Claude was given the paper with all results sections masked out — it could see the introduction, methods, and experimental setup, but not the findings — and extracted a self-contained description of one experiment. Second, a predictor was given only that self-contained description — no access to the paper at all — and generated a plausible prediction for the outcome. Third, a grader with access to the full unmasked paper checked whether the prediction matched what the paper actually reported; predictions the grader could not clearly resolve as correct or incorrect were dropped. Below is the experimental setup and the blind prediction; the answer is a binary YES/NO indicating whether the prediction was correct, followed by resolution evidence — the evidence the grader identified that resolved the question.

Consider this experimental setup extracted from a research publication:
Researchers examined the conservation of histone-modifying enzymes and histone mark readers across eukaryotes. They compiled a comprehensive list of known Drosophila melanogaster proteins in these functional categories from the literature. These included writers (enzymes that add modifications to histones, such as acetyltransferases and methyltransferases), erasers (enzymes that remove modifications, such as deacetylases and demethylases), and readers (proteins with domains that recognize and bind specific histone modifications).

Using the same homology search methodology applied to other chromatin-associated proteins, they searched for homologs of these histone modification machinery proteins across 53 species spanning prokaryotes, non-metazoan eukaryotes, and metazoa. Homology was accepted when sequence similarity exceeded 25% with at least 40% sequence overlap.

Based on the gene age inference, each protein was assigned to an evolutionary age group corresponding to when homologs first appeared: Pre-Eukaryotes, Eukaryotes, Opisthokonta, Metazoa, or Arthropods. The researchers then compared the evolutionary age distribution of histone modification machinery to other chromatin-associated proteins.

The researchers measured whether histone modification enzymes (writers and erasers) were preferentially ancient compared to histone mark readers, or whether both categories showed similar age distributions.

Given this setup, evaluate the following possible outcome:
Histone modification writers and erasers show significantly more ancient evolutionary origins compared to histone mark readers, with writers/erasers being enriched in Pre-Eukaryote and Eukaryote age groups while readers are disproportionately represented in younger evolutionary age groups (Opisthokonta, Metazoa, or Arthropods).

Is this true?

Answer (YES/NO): NO